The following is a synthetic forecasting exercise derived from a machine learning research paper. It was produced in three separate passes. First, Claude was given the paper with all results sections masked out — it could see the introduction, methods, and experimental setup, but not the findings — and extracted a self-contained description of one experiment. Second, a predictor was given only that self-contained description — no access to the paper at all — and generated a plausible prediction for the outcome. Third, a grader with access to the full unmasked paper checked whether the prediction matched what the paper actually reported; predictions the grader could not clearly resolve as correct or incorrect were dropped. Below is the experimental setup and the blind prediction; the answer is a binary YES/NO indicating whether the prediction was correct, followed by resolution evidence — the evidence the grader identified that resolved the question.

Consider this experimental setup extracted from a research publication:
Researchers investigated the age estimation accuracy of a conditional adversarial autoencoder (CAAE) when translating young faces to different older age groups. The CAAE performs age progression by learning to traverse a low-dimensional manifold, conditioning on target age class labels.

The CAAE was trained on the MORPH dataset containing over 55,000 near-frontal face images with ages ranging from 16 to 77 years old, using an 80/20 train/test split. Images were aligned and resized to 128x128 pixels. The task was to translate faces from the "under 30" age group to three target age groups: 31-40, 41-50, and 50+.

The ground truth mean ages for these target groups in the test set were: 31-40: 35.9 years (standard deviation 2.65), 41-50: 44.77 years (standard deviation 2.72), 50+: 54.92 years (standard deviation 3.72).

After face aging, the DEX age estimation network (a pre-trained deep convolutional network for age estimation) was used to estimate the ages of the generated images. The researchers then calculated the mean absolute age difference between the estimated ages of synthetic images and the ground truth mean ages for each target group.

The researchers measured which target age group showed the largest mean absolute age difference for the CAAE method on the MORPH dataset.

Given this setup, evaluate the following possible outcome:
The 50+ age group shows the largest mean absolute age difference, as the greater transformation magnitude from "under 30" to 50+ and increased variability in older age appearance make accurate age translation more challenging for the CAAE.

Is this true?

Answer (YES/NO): YES